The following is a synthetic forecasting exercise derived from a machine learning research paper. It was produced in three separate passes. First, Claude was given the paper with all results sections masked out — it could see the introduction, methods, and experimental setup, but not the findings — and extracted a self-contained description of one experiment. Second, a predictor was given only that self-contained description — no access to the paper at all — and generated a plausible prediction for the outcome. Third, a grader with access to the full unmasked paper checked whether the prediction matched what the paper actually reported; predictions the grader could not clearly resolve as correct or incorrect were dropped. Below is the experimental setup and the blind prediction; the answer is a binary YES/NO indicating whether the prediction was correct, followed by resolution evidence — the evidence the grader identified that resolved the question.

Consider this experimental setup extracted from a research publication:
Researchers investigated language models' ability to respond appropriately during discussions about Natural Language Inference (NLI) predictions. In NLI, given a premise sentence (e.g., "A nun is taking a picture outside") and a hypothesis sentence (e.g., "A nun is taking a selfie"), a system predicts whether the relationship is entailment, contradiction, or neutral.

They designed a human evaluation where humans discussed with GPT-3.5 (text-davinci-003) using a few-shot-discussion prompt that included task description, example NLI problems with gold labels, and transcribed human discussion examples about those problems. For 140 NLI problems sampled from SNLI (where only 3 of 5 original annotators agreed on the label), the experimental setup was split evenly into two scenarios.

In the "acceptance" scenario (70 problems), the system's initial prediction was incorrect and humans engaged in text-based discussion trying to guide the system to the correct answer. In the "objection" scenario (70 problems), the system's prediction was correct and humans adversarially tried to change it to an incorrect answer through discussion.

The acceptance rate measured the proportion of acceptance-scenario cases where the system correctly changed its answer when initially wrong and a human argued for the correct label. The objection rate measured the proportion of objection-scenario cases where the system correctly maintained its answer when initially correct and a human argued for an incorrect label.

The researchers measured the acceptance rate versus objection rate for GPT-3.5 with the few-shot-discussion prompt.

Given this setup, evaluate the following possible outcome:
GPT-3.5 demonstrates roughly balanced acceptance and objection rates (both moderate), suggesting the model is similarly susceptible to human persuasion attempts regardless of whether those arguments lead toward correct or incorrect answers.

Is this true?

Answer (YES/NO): NO